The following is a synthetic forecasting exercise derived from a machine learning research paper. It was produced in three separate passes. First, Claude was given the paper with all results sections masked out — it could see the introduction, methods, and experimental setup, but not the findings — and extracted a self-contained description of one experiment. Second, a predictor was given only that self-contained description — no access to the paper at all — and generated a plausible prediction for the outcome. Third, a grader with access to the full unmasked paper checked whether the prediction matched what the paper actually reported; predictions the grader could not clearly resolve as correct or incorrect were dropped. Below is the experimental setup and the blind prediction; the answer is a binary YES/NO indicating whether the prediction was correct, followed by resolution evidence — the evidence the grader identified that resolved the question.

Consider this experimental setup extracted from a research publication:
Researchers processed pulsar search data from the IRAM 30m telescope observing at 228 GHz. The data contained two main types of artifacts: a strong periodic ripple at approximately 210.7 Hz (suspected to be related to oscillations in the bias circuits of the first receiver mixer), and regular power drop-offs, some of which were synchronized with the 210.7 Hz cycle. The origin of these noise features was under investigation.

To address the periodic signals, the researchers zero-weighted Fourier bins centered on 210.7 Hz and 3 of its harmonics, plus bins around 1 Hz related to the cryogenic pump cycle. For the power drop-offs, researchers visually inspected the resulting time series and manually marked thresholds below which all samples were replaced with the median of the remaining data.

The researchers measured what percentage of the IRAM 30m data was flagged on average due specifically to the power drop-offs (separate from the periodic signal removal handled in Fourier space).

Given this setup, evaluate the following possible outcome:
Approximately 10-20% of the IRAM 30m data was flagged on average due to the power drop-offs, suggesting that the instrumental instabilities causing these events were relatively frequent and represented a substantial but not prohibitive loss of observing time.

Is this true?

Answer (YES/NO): NO